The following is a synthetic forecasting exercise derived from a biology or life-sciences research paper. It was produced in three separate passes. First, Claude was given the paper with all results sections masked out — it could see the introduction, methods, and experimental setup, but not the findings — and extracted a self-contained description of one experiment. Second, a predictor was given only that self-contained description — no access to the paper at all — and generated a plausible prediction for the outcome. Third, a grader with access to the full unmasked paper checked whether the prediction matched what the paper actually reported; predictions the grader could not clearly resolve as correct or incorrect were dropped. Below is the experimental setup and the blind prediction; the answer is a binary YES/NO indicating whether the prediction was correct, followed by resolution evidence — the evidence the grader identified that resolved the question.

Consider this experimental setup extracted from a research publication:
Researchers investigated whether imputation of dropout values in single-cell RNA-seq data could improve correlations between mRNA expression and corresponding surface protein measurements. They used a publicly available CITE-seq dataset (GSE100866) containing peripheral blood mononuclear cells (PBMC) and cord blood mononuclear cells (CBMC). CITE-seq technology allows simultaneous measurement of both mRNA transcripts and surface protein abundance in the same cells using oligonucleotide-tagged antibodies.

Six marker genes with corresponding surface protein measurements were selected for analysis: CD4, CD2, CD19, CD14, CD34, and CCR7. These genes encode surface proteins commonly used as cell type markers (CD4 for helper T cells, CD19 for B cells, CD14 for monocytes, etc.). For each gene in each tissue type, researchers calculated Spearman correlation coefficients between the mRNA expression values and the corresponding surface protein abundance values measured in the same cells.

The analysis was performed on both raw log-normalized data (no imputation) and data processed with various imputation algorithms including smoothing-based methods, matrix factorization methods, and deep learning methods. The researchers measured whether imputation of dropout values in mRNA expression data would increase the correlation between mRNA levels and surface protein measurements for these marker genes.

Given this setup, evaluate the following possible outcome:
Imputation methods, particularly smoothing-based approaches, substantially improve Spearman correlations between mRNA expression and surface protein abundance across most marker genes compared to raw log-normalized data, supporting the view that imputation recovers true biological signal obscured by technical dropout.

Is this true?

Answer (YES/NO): NO